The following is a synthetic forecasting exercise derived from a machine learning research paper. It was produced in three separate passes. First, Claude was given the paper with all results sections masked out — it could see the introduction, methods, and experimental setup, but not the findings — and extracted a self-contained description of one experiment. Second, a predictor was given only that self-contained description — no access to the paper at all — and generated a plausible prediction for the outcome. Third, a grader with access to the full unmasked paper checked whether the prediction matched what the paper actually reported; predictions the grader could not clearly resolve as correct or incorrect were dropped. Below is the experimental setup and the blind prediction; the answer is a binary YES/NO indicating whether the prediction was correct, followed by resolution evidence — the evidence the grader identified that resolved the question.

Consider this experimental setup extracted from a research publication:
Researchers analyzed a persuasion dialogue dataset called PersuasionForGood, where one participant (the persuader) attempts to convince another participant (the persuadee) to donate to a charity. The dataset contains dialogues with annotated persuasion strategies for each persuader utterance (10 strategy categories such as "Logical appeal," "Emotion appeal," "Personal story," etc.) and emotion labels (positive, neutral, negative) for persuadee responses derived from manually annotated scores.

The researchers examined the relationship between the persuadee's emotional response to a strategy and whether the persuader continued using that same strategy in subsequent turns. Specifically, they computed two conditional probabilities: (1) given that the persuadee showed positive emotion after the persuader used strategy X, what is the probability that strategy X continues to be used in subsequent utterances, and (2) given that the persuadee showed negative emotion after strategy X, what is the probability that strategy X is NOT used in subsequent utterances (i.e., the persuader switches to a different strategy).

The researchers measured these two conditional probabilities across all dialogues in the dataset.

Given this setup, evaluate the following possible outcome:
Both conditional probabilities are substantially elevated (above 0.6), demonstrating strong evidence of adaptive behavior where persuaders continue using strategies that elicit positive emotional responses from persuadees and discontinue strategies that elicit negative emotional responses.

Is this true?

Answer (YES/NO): YES